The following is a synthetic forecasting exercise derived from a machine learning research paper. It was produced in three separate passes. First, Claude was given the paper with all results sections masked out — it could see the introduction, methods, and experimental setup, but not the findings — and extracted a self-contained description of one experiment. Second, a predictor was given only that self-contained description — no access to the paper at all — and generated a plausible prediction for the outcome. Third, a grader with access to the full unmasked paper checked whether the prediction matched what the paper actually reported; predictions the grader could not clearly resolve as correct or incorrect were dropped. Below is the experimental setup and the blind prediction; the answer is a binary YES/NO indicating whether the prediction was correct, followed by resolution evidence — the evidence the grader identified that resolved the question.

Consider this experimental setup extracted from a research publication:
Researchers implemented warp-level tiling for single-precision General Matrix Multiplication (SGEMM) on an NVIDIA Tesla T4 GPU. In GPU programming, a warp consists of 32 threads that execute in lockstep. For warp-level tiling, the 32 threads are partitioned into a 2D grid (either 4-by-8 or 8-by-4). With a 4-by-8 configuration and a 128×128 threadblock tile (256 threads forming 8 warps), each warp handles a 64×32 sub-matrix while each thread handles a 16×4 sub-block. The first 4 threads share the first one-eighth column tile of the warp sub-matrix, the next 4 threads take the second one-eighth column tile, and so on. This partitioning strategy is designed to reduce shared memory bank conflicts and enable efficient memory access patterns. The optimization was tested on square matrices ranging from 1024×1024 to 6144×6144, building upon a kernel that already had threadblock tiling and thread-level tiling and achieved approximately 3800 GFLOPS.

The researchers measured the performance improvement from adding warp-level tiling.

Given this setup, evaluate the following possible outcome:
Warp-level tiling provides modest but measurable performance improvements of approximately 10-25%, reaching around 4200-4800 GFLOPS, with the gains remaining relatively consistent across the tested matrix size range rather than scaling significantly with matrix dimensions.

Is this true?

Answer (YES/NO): YES